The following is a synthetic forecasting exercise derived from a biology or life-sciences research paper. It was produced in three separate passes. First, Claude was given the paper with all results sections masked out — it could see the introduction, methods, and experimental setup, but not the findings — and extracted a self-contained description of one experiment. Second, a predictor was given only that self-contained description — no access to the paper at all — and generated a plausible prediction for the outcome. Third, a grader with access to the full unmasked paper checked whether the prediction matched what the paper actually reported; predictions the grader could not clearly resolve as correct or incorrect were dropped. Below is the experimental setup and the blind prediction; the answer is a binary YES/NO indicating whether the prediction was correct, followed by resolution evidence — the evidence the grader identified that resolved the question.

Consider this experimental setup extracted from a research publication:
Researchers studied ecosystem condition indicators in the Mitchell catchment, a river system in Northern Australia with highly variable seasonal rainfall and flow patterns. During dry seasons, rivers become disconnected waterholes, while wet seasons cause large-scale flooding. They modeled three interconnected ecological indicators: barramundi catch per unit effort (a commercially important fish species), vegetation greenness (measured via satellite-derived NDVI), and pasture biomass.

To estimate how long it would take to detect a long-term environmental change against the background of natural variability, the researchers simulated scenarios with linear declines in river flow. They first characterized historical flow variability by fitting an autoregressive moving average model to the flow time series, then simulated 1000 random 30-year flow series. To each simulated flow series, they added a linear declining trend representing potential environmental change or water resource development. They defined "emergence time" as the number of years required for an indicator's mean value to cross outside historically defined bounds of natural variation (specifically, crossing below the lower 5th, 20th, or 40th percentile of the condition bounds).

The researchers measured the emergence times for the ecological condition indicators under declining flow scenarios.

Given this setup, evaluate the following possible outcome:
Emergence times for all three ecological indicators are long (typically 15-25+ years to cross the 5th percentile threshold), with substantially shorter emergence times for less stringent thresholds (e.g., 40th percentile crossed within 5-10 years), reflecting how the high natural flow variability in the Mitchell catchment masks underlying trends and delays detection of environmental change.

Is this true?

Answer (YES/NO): NO